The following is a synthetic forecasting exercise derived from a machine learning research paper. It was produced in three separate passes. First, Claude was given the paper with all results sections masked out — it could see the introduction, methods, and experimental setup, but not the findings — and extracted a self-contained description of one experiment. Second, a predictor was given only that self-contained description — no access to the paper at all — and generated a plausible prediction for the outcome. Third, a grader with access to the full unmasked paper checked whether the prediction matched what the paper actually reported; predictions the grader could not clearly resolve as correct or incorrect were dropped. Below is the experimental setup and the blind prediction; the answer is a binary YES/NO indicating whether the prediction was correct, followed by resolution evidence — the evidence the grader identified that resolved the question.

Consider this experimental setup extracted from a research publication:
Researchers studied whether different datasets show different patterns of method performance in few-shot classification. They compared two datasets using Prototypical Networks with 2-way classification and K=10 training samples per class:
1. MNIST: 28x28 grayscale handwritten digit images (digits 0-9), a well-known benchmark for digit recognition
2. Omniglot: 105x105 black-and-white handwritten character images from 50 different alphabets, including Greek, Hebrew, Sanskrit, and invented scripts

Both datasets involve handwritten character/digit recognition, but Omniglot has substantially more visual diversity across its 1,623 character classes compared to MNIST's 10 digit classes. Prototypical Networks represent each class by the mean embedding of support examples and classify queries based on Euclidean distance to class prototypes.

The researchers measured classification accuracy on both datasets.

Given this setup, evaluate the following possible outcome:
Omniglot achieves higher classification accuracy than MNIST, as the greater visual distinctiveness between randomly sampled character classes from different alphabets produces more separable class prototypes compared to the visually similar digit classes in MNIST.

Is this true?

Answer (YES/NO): NO